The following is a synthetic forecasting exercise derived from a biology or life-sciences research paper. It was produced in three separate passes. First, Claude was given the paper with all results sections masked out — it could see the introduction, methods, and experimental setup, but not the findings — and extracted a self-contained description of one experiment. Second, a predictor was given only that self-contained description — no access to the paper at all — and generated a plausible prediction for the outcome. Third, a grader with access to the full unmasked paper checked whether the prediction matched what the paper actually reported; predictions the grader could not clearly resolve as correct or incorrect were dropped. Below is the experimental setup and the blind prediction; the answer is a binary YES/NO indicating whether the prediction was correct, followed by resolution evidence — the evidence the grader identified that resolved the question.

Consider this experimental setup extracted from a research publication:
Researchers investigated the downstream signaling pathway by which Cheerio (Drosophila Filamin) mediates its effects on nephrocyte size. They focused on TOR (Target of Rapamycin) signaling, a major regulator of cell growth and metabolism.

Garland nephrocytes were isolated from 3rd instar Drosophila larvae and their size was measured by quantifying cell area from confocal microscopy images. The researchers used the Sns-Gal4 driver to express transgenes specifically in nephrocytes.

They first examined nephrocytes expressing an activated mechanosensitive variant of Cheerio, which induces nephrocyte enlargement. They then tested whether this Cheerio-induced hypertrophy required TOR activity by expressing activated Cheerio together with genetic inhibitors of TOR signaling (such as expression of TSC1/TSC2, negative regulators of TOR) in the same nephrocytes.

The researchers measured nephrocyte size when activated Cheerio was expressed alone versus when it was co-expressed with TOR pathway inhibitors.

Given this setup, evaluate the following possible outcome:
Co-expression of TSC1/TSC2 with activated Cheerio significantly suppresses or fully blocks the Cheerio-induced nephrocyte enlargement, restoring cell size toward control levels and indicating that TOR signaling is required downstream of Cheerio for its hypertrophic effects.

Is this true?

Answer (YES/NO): NO